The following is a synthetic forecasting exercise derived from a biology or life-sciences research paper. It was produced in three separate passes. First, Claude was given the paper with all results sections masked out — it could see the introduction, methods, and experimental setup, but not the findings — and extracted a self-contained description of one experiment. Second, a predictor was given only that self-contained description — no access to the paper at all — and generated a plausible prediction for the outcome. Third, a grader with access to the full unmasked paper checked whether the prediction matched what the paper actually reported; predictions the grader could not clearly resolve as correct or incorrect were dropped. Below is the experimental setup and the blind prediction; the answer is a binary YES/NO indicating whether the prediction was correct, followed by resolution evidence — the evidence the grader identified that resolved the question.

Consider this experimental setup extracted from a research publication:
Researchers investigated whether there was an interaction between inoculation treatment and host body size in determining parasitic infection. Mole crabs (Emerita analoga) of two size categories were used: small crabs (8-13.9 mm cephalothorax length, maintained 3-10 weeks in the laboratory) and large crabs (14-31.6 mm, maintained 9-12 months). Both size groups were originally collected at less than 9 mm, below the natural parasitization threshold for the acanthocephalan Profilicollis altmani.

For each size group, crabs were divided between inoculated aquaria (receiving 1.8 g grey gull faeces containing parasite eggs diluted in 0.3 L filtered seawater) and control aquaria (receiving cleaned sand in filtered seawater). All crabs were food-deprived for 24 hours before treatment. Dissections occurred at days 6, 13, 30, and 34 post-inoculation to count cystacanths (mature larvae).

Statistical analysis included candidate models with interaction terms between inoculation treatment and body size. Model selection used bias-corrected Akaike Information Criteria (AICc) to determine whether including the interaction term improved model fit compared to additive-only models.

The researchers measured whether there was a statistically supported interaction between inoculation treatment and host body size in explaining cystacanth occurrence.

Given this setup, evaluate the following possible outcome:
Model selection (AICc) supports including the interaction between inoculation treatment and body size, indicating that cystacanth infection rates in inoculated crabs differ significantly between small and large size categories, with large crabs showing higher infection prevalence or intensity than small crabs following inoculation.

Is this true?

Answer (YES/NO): NO